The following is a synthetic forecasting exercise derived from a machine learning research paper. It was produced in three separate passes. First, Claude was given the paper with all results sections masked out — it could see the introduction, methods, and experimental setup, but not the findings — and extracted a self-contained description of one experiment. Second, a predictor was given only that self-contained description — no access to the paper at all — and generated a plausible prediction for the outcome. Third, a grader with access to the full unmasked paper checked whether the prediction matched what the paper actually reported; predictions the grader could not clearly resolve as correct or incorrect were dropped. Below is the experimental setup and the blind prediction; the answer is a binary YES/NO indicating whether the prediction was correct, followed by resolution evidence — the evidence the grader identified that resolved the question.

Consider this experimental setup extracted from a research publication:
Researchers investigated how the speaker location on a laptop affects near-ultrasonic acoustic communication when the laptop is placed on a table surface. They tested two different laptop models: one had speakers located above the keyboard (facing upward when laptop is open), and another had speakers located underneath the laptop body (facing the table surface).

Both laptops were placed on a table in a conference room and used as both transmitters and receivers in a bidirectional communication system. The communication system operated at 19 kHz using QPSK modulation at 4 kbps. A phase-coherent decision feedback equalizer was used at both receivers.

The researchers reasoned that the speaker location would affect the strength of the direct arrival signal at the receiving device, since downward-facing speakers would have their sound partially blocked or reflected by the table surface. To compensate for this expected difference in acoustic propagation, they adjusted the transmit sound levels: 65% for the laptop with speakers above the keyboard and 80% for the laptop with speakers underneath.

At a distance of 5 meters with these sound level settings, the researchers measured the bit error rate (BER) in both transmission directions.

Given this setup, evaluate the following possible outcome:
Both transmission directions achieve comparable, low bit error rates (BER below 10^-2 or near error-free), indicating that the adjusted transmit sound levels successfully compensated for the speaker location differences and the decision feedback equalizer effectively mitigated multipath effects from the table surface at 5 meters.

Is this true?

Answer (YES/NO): NO